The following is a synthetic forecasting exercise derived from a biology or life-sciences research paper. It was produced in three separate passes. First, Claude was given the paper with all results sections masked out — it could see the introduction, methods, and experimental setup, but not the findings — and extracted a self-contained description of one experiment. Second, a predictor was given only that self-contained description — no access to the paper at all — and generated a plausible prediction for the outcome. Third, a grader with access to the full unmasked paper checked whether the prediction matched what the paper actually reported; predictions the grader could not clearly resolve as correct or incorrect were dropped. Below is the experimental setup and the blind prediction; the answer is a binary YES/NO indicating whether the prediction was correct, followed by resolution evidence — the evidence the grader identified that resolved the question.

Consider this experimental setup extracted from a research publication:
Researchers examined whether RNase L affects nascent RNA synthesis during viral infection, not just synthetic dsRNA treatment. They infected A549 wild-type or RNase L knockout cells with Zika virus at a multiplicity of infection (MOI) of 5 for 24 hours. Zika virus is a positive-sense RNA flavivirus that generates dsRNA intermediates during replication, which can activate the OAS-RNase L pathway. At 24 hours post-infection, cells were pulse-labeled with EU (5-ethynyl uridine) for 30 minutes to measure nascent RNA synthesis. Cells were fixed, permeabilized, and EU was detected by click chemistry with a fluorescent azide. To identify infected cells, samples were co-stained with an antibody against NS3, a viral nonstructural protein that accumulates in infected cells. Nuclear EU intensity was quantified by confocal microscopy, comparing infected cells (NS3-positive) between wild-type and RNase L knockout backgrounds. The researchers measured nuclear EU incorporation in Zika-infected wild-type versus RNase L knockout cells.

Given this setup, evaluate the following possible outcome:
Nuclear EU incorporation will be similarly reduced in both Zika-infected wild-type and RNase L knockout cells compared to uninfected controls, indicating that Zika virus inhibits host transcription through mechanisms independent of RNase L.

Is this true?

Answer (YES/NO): NO